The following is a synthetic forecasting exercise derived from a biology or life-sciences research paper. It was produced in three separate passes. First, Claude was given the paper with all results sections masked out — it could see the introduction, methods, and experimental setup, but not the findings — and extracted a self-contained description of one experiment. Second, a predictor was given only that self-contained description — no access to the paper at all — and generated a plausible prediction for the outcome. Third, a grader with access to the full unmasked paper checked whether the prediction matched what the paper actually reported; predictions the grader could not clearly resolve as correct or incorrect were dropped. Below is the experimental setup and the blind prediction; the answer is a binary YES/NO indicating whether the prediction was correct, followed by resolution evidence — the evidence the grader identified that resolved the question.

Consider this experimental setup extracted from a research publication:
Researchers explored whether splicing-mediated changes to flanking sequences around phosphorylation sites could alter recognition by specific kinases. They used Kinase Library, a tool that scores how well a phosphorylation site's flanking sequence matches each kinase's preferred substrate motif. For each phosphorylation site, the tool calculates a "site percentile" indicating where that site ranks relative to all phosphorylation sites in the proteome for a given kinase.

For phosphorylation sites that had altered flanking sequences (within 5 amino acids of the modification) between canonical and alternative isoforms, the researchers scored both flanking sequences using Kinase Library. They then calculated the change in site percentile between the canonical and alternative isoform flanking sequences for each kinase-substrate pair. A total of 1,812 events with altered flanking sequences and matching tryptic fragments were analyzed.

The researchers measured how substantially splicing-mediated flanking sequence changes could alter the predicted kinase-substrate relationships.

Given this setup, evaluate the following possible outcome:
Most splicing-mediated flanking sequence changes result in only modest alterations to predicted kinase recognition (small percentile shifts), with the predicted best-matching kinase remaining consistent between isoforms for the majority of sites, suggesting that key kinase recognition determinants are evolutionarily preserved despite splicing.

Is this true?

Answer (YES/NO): NO